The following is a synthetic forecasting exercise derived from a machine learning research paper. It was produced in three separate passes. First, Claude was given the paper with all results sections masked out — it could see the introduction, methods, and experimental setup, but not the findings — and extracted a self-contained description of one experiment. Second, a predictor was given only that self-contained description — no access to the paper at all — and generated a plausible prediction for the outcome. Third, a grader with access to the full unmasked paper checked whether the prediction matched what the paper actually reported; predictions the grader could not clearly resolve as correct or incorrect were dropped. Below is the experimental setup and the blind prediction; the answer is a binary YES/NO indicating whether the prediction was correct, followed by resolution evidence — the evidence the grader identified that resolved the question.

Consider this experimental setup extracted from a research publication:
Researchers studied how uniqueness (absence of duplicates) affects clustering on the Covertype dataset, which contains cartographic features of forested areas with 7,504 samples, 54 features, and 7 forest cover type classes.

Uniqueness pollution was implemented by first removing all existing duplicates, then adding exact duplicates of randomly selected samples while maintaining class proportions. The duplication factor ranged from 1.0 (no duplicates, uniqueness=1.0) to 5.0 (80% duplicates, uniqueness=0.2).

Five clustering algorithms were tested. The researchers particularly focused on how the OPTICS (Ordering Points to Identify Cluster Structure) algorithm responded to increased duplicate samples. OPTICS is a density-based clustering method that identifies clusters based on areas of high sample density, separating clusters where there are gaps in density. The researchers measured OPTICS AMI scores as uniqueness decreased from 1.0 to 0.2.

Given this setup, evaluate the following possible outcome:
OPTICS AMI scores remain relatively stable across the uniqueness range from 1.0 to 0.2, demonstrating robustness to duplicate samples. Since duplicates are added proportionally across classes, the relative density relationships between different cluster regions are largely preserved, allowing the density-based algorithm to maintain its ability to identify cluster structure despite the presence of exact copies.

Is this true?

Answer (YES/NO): NO